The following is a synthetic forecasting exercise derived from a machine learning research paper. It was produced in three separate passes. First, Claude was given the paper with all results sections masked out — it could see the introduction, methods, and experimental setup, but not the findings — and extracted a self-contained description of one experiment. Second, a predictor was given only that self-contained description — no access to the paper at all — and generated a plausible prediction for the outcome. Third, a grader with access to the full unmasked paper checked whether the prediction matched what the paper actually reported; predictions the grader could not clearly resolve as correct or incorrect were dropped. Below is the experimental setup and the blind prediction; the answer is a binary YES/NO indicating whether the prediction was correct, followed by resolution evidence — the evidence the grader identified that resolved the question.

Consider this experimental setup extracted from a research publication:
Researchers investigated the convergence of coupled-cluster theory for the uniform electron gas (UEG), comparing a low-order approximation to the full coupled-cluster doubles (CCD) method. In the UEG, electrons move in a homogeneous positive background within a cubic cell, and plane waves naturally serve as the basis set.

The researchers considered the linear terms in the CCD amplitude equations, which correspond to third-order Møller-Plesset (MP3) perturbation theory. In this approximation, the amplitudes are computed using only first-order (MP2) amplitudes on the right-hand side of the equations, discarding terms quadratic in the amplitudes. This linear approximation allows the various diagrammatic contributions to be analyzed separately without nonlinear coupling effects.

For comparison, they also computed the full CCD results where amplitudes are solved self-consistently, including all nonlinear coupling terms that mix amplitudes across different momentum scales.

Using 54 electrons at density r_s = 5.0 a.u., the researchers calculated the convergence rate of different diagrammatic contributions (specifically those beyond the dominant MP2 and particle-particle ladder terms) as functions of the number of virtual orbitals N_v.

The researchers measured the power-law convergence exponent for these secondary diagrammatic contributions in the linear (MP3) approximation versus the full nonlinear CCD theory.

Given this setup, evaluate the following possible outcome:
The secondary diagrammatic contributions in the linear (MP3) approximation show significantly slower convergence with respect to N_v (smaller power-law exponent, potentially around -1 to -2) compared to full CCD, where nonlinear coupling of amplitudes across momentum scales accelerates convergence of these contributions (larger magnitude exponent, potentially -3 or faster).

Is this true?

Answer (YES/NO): NO